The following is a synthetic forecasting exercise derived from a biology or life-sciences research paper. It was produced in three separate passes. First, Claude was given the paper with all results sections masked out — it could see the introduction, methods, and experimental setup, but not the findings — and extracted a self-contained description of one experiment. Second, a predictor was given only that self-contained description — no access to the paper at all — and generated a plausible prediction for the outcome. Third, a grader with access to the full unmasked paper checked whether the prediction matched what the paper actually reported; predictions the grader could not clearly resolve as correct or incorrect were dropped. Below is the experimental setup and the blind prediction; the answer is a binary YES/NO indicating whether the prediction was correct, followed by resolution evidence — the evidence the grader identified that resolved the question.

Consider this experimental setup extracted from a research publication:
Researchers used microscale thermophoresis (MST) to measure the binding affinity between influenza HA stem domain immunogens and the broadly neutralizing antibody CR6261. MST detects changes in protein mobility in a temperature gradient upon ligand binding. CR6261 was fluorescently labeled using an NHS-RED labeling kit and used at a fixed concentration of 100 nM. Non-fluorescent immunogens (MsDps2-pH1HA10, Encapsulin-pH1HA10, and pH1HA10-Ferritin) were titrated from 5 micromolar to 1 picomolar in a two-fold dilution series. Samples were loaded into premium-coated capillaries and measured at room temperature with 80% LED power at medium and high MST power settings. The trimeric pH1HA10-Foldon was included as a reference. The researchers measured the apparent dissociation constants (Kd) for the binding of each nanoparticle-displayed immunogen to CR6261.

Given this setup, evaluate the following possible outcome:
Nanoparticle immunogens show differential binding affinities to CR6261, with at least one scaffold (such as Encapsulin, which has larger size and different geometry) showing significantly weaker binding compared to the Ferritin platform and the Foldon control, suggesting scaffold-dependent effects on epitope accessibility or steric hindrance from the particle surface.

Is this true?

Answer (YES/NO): NO